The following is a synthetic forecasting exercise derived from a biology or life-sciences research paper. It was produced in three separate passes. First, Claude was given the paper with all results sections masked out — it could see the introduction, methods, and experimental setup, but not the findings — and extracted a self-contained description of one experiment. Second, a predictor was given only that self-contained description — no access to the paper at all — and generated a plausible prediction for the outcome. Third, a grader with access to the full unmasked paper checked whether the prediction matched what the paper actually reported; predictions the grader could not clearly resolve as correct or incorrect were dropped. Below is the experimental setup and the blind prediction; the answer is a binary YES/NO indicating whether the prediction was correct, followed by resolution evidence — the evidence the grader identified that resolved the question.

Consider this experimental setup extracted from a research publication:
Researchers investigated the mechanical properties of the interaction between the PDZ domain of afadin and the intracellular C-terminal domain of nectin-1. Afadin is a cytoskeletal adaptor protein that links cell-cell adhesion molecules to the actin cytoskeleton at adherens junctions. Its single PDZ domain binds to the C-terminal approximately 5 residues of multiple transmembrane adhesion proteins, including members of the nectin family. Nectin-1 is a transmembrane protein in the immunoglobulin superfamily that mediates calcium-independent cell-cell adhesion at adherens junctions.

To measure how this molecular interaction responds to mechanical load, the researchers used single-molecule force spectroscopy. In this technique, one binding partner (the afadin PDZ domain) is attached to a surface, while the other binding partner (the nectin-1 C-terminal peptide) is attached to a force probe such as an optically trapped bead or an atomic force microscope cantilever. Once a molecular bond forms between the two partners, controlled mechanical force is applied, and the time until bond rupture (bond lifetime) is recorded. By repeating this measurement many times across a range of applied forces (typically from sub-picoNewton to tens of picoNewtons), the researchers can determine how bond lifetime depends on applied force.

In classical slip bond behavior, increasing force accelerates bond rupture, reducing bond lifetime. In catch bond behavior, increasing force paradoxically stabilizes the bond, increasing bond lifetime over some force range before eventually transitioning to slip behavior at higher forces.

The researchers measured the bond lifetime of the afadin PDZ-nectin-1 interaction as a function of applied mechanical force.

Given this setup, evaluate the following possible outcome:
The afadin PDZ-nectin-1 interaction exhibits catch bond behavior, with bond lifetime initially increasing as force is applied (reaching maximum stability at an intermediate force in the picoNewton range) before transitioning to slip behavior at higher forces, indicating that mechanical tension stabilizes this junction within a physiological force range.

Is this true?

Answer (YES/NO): YES